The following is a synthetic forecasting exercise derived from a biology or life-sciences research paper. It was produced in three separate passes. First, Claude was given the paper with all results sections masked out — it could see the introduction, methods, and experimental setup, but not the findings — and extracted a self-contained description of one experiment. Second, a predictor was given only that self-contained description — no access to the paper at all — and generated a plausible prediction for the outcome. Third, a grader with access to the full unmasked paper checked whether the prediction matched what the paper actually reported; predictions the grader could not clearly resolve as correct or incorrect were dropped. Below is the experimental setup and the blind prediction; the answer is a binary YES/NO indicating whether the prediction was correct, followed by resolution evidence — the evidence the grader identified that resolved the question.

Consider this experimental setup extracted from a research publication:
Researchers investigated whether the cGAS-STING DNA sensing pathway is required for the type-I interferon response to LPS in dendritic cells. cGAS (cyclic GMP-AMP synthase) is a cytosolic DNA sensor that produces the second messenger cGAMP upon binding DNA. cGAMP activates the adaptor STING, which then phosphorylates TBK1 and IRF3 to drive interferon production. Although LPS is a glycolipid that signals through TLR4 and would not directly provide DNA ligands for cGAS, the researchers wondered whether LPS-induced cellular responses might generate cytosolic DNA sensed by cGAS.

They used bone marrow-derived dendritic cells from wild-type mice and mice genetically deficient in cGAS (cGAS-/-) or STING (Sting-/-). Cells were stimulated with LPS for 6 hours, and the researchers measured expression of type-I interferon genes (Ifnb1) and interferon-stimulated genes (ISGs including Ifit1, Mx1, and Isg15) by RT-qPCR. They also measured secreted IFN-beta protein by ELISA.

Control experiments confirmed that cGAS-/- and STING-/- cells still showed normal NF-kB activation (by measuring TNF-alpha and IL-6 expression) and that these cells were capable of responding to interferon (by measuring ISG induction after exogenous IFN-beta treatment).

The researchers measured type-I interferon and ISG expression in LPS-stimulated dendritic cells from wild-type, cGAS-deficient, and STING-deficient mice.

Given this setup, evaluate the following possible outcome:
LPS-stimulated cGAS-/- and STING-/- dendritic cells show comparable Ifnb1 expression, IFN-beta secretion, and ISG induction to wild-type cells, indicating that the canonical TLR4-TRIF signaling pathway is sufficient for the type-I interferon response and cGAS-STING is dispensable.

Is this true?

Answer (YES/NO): NO